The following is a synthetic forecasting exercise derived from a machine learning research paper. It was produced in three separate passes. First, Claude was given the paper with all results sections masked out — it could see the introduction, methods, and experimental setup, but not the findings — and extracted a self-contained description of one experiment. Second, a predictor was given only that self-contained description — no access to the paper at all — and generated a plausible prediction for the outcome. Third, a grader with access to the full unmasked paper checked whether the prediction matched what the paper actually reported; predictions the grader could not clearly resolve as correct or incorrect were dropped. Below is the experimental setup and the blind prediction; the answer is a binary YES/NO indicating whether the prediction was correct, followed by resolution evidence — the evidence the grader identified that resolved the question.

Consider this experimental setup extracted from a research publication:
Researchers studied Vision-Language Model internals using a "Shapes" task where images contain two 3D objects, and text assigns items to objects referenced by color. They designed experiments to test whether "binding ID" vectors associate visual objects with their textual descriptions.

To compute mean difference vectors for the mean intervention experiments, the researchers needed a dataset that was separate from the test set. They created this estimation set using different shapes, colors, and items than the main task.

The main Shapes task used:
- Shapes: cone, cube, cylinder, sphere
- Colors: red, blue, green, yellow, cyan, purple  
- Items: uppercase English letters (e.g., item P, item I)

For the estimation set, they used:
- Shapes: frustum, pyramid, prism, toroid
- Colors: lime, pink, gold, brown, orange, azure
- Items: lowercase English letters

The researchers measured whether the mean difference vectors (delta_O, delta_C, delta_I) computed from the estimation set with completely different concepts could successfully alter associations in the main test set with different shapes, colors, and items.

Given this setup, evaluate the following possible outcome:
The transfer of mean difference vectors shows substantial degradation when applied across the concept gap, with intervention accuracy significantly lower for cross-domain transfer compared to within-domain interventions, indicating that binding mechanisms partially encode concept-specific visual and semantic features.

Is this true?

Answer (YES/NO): NO